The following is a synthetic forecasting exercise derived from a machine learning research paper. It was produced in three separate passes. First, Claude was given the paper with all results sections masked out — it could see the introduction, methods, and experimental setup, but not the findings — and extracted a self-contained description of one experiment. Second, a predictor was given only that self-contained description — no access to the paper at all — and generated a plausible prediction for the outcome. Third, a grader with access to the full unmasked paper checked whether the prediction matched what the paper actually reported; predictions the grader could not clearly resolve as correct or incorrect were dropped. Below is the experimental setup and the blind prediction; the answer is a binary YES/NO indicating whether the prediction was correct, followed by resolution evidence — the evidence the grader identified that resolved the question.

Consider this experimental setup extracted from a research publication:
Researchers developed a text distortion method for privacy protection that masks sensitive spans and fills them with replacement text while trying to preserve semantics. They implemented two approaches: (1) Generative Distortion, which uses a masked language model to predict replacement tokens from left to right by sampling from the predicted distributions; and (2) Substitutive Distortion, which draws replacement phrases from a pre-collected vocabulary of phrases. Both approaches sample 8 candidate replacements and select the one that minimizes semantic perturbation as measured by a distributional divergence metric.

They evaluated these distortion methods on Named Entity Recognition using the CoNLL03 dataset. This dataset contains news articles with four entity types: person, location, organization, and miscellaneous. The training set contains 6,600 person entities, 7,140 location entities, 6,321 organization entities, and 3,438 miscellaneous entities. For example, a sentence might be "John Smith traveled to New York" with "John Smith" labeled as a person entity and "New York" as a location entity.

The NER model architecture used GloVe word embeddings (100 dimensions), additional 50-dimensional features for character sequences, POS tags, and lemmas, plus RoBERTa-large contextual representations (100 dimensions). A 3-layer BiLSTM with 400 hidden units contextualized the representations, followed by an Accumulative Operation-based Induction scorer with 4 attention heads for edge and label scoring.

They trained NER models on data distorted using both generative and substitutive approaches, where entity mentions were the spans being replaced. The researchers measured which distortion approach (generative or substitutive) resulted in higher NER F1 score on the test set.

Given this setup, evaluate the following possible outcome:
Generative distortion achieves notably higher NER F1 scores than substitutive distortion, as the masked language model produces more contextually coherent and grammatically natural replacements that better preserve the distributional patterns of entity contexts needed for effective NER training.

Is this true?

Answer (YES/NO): NO